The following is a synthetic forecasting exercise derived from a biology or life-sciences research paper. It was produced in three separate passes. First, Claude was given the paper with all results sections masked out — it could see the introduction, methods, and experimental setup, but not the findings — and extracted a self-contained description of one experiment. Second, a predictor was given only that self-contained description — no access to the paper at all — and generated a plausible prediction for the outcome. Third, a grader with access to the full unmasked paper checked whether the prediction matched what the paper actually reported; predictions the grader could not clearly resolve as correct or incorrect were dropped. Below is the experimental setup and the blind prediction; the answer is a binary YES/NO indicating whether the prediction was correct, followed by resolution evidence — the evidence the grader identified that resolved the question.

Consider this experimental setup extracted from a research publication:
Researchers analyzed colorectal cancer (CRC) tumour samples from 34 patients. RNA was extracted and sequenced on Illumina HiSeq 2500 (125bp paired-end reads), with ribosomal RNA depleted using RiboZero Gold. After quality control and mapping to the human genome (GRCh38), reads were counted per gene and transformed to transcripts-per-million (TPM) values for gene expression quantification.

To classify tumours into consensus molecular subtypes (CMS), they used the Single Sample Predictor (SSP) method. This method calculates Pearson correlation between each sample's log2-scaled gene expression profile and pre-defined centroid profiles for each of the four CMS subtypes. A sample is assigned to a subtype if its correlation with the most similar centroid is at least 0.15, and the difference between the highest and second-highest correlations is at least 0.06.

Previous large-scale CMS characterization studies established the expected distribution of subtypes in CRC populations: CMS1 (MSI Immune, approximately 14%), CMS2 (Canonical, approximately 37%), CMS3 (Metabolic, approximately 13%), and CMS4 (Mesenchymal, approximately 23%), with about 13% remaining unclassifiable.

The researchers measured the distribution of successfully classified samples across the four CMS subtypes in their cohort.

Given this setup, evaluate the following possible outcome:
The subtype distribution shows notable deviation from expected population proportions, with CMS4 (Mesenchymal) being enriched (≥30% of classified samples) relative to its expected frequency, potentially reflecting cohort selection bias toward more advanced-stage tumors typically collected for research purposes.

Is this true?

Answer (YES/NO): NO